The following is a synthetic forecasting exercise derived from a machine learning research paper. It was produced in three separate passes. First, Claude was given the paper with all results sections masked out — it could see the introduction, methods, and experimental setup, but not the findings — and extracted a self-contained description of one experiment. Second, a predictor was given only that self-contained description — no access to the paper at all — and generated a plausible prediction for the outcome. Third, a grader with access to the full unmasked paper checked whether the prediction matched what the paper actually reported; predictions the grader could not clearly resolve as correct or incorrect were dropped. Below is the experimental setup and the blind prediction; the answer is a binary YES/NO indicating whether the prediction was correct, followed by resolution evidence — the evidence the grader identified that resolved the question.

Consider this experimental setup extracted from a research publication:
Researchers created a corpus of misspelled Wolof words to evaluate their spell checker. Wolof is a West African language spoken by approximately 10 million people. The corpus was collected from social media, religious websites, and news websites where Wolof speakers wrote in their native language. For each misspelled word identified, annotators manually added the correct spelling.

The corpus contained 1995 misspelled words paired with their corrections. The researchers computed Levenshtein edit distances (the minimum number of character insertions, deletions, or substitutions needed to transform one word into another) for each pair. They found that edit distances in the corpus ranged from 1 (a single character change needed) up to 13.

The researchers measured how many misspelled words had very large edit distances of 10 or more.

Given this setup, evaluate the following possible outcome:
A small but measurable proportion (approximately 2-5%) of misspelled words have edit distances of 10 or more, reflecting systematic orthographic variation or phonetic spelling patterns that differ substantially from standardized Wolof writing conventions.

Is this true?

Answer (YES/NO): NO